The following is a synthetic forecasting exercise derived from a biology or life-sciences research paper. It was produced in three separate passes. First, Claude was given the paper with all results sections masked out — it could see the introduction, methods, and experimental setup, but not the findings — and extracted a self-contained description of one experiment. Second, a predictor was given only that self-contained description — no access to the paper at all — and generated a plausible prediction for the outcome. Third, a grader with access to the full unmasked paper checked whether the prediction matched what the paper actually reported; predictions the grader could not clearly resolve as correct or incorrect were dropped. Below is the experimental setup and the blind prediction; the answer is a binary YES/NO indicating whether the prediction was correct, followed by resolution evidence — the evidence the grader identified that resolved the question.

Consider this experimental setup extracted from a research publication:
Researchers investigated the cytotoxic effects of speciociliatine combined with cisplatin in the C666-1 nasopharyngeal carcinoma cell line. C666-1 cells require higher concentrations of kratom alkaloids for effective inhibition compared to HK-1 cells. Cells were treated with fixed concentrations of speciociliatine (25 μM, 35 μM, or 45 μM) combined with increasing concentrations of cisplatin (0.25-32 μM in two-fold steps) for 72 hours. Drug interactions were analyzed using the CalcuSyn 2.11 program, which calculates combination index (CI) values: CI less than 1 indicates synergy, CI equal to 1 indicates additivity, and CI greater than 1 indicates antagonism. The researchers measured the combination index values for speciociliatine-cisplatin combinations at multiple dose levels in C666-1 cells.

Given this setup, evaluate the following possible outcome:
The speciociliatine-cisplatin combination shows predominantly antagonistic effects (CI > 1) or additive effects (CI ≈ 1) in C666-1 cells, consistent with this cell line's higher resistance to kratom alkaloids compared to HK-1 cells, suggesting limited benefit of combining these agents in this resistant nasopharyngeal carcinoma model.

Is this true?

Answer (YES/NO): NO